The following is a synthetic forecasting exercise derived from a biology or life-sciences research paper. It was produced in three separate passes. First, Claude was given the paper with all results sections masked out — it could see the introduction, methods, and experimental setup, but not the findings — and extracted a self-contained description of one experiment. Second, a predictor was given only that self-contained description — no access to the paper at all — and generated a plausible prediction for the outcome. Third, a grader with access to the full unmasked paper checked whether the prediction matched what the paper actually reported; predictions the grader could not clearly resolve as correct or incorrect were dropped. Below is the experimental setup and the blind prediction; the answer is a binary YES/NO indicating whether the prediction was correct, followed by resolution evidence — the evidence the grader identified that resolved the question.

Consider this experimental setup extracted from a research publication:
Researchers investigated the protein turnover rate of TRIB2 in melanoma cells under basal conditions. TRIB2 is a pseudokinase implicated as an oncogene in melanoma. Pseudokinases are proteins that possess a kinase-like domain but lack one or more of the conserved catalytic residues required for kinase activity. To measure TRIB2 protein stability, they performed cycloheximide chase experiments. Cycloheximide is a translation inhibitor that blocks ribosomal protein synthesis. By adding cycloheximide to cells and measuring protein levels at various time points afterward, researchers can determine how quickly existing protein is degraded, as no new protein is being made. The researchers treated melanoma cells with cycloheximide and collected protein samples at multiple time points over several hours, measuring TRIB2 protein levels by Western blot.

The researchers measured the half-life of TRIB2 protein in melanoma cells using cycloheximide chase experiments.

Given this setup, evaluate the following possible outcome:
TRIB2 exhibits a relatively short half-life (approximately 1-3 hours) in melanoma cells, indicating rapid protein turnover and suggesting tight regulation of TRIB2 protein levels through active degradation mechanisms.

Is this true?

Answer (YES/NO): NO